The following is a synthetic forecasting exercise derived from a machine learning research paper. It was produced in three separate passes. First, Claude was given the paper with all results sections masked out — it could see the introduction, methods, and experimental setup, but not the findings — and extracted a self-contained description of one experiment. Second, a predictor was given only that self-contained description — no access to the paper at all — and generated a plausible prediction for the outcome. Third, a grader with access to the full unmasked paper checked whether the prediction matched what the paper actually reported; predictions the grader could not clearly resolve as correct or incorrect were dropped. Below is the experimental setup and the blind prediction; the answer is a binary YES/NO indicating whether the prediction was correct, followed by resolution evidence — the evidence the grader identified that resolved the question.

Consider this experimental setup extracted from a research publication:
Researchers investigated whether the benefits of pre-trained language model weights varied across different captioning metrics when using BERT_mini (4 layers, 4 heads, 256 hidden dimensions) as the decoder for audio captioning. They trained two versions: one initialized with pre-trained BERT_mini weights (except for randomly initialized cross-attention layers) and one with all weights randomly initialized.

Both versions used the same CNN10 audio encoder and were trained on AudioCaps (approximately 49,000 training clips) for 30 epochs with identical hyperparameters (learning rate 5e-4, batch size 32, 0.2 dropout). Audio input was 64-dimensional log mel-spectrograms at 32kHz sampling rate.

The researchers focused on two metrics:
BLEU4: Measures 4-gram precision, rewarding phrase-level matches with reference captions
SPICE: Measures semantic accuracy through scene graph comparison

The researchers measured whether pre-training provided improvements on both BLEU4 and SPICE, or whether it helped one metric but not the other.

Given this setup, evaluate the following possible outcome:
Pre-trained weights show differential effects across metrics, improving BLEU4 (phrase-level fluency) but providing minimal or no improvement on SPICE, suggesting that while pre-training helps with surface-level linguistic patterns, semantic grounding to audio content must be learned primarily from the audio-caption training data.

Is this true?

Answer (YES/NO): NO